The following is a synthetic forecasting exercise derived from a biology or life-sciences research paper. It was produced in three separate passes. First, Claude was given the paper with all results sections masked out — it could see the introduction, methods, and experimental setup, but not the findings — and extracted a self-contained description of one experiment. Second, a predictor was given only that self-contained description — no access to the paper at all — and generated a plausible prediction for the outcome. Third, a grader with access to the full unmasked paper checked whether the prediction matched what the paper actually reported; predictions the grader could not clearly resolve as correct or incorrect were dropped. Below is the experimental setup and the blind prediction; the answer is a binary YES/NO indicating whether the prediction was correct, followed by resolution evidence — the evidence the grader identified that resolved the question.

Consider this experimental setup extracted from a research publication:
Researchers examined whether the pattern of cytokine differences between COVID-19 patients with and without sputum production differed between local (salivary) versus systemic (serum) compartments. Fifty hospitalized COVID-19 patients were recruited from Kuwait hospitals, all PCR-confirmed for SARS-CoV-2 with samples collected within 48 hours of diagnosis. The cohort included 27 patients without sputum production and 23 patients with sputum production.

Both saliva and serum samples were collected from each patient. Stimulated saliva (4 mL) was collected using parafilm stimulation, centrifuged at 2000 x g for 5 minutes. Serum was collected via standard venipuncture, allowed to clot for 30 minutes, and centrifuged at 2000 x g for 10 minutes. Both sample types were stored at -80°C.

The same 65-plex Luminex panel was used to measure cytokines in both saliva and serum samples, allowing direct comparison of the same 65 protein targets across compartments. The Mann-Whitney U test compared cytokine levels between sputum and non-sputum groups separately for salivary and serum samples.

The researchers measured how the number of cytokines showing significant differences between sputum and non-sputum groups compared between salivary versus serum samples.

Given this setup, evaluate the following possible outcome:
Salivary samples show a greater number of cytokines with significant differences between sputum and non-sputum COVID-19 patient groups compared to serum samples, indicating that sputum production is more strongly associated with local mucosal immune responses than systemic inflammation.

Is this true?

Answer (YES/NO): NO